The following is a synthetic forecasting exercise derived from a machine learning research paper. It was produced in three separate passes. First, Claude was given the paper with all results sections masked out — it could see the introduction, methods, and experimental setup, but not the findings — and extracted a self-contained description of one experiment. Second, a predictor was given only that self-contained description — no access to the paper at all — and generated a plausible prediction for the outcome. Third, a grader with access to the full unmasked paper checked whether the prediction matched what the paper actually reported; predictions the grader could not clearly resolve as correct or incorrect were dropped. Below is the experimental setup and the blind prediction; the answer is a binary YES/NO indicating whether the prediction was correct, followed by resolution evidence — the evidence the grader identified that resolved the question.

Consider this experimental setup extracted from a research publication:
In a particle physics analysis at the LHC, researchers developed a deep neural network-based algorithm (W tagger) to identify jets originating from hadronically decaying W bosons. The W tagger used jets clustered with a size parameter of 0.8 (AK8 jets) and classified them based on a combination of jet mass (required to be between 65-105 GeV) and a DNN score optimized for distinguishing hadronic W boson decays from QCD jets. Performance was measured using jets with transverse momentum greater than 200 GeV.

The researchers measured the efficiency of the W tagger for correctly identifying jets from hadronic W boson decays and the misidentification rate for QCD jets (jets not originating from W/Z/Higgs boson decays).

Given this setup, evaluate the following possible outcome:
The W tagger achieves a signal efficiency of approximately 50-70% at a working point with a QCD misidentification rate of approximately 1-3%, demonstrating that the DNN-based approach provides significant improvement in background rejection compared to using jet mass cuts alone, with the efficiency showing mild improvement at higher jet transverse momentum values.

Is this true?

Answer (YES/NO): NO